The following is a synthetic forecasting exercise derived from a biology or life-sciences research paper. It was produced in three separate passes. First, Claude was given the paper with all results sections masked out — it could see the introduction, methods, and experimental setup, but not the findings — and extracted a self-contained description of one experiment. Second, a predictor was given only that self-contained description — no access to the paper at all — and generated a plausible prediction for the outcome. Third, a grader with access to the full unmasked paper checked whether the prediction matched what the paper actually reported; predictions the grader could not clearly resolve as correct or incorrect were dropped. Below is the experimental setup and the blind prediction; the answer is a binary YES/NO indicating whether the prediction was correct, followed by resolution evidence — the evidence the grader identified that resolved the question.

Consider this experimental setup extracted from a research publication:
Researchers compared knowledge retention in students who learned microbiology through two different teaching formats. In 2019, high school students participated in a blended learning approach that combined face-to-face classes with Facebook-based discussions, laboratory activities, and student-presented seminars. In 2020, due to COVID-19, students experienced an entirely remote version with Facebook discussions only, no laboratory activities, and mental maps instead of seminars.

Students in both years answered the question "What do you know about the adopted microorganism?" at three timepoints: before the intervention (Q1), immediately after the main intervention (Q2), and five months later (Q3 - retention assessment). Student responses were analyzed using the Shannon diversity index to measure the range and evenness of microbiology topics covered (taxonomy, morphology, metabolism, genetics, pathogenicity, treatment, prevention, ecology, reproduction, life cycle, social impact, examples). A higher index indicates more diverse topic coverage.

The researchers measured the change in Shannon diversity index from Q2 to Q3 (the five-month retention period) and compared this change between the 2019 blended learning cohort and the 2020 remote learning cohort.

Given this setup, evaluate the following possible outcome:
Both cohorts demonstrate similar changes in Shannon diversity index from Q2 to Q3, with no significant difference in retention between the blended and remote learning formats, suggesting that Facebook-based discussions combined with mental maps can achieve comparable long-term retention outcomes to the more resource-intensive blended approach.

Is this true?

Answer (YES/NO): NO